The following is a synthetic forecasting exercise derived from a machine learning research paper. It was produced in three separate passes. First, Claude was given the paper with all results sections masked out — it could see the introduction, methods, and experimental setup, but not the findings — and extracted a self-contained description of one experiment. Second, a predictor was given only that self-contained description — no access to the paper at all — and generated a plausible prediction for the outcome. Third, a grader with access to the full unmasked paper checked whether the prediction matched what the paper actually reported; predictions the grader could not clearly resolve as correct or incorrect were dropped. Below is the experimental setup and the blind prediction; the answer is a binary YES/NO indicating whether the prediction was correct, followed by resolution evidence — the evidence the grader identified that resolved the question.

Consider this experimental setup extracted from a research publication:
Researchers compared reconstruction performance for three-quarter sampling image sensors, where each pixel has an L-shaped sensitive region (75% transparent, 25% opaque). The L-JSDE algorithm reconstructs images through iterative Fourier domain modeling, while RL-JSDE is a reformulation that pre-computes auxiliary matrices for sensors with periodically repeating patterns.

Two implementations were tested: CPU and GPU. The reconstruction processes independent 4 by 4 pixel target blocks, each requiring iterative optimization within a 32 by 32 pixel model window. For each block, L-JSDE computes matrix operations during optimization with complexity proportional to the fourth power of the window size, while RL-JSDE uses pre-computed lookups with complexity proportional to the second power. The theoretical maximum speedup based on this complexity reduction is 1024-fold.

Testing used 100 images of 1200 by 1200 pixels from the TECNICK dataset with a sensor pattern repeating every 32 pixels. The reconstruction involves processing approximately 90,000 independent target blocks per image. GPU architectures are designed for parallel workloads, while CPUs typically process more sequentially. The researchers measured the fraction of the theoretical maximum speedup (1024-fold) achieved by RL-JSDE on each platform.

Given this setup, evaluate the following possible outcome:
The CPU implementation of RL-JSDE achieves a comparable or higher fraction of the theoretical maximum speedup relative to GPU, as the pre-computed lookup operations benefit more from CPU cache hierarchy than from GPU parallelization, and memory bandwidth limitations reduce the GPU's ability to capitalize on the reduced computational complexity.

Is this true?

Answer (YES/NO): NO